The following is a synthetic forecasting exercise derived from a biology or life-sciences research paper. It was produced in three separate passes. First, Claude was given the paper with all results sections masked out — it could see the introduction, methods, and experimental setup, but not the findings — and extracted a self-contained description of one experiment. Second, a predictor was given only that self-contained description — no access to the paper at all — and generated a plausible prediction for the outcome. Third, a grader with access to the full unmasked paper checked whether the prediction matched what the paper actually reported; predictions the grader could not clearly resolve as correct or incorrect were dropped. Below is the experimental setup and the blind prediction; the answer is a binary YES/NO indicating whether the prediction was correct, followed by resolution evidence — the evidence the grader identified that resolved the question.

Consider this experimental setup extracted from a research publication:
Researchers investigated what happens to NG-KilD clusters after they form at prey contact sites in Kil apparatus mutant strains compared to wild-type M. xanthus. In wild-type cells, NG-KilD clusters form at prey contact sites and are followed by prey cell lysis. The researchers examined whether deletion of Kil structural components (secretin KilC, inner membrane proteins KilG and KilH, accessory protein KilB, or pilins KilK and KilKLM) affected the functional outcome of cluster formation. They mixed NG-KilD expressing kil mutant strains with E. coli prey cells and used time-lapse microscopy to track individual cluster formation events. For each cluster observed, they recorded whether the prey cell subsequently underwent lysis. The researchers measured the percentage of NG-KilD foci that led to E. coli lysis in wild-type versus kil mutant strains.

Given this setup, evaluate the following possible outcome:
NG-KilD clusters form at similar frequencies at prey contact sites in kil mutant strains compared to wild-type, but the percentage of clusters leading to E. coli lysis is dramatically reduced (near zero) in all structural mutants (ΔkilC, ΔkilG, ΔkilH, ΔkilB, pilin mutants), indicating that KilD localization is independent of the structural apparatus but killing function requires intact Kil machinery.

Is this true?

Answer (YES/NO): NO